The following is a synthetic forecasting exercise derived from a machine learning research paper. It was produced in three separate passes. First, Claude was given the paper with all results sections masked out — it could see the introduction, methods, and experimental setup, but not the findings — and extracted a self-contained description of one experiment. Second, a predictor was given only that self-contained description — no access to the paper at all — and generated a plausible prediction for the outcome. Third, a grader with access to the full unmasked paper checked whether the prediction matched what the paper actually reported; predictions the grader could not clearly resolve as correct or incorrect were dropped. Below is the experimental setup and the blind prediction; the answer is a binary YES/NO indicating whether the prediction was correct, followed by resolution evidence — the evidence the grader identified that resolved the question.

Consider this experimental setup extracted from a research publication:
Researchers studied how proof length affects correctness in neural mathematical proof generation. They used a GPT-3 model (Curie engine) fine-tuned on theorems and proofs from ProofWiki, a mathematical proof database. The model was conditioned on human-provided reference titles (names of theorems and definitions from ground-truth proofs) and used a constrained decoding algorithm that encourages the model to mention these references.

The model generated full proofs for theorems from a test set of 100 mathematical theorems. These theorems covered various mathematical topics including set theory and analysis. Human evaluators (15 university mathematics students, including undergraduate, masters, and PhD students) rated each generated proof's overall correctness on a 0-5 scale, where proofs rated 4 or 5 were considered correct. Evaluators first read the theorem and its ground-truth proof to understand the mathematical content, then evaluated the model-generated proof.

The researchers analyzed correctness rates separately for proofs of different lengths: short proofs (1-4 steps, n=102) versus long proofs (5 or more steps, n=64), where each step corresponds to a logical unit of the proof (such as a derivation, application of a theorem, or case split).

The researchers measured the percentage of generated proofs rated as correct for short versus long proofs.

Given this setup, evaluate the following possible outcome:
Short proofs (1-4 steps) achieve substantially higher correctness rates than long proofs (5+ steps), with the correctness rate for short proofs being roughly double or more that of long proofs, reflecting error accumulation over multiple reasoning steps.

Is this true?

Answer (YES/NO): YES